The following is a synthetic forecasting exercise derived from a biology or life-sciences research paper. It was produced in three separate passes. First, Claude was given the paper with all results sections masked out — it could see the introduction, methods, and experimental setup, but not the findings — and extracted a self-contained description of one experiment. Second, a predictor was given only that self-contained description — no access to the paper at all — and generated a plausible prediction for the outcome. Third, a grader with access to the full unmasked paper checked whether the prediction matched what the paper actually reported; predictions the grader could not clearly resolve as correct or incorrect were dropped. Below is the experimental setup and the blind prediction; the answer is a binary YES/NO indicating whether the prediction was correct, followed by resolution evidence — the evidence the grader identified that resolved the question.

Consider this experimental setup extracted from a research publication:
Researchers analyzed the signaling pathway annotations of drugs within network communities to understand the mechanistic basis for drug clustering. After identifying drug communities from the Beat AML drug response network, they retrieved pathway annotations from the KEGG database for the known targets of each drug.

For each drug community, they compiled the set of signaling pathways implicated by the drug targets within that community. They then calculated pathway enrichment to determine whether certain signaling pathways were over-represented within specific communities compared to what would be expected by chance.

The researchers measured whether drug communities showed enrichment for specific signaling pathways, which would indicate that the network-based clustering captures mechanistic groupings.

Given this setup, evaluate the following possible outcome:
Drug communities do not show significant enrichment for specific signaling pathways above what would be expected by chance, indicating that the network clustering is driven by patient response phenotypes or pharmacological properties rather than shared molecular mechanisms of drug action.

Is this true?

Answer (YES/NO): NO